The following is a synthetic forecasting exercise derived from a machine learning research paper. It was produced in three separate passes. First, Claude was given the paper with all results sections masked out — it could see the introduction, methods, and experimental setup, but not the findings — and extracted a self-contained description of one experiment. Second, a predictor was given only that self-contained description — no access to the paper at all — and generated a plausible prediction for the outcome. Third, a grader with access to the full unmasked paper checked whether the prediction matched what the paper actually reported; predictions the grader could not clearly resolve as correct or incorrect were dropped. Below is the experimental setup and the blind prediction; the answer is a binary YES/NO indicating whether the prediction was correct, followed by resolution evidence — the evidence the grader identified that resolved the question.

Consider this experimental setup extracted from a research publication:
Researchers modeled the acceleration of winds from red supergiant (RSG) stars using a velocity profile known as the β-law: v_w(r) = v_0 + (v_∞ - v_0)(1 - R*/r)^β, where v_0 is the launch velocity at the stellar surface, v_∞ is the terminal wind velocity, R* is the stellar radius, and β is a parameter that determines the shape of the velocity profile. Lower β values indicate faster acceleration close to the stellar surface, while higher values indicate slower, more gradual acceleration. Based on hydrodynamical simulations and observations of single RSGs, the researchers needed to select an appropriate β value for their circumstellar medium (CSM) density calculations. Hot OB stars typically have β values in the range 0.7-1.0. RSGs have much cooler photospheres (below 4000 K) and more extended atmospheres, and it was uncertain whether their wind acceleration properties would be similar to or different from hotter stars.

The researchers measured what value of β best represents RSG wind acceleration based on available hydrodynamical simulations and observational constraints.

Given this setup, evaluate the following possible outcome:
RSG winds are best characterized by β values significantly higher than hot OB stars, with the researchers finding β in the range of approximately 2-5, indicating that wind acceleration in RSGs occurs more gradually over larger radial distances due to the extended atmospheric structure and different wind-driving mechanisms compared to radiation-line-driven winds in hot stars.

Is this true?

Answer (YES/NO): NO